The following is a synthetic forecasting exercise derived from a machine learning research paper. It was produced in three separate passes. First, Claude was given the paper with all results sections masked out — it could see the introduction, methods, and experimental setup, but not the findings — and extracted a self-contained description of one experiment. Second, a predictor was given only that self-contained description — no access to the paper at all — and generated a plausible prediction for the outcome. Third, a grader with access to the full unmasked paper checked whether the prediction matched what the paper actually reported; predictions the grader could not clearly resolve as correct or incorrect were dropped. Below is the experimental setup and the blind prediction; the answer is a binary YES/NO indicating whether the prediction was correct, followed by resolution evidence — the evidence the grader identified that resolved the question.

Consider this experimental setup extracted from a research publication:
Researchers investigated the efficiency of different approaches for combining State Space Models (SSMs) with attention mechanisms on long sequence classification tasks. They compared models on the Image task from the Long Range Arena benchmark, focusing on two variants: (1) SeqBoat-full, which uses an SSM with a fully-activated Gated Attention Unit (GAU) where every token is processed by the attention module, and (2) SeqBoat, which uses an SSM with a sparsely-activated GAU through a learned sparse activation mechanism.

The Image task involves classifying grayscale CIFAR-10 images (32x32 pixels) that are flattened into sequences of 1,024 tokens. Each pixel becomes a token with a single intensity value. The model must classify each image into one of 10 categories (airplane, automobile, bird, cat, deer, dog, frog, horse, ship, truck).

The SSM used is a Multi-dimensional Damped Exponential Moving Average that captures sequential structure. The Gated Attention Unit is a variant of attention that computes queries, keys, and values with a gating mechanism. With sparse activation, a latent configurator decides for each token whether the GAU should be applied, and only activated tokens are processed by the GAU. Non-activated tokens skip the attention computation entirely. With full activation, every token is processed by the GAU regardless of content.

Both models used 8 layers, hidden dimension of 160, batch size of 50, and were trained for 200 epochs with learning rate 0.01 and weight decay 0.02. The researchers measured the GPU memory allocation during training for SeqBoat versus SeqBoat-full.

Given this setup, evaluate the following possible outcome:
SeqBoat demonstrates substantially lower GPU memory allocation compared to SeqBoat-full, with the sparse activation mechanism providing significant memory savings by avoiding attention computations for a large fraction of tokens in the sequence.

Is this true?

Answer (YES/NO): NO